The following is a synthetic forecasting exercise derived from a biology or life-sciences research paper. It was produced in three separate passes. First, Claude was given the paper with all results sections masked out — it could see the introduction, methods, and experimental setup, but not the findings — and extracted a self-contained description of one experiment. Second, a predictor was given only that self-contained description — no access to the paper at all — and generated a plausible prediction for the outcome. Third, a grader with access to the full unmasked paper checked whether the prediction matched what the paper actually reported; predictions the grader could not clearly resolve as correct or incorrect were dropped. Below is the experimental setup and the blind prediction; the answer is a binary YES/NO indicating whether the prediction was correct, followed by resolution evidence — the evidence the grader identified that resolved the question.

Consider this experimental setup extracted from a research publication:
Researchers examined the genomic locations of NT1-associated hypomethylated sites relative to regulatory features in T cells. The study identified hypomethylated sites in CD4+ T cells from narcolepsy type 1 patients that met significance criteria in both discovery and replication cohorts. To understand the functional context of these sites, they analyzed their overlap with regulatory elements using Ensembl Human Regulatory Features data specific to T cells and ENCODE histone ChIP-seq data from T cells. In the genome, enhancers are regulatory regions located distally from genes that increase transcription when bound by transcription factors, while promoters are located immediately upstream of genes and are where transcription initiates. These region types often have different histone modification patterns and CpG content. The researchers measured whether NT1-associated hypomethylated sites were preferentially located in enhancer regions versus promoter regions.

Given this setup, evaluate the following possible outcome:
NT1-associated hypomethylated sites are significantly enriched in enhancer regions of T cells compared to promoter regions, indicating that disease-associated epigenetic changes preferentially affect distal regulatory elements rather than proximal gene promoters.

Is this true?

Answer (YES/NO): NO